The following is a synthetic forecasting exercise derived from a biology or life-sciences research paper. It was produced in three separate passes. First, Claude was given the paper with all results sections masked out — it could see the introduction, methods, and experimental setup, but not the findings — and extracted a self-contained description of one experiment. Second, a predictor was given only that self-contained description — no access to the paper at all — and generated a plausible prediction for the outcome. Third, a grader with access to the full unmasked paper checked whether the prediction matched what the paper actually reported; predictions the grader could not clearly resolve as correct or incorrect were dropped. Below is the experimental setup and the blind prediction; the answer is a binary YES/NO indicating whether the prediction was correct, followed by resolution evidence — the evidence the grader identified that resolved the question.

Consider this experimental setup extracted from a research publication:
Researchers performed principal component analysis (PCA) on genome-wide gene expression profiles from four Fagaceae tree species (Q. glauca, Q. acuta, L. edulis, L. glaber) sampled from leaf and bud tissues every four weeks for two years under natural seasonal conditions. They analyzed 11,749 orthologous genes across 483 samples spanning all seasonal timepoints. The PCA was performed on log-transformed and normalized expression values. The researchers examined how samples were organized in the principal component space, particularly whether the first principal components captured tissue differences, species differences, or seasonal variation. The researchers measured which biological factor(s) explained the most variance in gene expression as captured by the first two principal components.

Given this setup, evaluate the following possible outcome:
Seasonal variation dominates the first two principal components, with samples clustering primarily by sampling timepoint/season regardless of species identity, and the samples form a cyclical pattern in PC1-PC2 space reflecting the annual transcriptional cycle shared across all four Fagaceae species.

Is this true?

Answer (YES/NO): NO